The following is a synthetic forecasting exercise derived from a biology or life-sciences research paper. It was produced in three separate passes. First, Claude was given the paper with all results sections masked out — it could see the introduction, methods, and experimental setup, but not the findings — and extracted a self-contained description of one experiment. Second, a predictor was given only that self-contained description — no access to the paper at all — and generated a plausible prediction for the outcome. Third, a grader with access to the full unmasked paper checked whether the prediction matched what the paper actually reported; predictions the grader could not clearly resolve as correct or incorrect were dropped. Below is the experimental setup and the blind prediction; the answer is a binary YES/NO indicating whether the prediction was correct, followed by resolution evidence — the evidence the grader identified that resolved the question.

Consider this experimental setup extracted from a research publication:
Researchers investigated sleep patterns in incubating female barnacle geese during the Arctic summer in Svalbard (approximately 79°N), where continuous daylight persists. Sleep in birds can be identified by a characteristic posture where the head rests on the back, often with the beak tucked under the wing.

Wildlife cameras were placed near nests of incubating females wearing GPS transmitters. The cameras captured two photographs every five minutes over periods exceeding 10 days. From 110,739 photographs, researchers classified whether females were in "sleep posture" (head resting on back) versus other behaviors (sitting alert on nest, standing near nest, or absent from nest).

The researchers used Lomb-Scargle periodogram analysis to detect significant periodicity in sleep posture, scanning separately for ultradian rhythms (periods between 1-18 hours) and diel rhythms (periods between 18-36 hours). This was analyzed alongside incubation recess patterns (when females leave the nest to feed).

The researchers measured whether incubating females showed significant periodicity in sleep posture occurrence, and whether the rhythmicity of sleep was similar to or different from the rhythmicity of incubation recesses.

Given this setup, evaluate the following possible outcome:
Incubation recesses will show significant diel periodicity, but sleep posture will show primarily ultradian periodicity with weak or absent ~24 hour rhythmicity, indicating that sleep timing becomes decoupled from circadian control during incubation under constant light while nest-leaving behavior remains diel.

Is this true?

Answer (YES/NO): NO